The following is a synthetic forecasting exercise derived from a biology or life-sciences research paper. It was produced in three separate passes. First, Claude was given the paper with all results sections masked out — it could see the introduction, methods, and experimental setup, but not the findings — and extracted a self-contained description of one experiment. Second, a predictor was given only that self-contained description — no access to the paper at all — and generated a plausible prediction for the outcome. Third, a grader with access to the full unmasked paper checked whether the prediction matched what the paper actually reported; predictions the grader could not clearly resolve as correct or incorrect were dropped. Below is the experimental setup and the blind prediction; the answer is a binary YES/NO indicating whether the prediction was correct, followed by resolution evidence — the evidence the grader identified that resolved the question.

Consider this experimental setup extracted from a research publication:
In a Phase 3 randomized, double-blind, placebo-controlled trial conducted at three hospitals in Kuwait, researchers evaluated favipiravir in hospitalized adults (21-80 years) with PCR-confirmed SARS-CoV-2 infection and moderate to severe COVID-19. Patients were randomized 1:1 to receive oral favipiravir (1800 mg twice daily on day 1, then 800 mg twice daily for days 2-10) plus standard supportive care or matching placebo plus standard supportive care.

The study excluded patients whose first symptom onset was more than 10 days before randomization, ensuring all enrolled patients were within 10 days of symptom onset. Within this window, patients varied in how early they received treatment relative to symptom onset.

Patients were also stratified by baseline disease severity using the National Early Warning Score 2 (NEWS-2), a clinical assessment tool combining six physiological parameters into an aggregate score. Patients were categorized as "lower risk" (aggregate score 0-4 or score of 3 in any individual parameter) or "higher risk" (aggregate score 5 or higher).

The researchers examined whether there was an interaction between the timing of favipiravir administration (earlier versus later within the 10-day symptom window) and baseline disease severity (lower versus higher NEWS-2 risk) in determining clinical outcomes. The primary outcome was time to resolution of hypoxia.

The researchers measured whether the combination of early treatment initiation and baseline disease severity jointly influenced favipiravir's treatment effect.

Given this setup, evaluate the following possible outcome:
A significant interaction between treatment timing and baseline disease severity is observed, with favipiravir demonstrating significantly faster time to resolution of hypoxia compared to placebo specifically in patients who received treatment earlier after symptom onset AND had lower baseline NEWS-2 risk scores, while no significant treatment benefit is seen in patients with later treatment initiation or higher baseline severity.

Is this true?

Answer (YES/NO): NO